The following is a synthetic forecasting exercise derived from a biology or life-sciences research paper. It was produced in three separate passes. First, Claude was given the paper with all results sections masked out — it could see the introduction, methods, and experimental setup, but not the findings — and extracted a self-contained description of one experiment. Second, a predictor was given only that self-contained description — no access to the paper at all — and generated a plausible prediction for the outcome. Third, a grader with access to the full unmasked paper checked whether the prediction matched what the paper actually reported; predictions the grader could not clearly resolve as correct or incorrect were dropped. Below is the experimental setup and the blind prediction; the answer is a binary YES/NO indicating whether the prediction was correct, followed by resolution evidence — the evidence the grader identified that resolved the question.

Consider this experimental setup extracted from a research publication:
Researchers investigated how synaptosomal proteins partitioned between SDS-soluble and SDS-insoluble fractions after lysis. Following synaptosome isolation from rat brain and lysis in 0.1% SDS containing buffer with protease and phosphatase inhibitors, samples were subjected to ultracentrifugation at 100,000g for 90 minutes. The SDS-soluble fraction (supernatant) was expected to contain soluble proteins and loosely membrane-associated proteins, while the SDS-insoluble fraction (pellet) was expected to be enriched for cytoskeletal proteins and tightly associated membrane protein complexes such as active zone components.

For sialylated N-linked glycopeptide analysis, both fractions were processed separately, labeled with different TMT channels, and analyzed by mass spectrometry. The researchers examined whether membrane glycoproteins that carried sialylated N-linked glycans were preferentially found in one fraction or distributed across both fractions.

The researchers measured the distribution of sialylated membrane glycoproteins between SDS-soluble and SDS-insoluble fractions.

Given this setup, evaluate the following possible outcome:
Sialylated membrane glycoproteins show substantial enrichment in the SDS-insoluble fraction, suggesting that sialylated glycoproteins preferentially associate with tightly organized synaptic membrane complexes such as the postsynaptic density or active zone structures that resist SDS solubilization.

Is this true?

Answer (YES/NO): NO